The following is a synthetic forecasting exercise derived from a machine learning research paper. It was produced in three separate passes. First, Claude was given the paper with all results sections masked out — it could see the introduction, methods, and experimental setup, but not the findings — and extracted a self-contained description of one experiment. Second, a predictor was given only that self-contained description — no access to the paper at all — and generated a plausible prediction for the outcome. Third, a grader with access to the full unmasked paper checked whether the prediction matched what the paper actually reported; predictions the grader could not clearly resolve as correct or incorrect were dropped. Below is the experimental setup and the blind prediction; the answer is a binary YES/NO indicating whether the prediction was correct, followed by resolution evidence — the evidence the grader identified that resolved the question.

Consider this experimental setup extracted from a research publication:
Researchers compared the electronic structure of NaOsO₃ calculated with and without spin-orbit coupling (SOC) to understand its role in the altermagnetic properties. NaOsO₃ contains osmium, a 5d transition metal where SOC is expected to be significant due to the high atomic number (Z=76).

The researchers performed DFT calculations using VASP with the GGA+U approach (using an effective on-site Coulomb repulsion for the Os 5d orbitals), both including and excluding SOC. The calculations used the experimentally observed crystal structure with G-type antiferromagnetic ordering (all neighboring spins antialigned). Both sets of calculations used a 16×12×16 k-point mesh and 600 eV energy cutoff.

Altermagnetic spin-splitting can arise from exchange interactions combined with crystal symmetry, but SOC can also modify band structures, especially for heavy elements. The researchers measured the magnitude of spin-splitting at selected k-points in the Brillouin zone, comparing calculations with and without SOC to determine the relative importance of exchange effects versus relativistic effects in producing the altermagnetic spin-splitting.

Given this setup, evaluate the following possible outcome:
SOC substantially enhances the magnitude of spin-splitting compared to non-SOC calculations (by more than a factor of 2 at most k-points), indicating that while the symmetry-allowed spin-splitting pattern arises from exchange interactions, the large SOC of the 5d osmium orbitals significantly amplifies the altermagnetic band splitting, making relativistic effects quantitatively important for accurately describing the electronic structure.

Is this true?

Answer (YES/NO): NO